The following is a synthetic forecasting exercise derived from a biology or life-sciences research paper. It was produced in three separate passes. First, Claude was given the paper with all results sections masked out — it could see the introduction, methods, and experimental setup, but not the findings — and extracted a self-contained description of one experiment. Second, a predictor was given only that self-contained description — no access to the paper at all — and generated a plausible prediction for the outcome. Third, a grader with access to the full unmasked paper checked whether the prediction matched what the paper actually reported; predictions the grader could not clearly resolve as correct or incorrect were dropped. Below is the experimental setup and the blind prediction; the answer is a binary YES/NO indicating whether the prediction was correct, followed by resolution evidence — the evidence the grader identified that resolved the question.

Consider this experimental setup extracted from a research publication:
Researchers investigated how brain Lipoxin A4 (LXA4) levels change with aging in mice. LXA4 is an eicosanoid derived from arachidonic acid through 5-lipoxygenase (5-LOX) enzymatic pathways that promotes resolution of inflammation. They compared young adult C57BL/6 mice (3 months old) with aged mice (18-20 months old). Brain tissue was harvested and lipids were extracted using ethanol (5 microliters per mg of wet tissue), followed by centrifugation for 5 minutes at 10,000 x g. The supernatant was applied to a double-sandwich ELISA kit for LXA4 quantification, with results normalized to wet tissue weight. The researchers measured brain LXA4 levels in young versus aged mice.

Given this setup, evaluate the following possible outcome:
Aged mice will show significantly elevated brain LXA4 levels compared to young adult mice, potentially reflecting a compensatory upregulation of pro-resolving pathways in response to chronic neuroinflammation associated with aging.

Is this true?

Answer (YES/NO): NO